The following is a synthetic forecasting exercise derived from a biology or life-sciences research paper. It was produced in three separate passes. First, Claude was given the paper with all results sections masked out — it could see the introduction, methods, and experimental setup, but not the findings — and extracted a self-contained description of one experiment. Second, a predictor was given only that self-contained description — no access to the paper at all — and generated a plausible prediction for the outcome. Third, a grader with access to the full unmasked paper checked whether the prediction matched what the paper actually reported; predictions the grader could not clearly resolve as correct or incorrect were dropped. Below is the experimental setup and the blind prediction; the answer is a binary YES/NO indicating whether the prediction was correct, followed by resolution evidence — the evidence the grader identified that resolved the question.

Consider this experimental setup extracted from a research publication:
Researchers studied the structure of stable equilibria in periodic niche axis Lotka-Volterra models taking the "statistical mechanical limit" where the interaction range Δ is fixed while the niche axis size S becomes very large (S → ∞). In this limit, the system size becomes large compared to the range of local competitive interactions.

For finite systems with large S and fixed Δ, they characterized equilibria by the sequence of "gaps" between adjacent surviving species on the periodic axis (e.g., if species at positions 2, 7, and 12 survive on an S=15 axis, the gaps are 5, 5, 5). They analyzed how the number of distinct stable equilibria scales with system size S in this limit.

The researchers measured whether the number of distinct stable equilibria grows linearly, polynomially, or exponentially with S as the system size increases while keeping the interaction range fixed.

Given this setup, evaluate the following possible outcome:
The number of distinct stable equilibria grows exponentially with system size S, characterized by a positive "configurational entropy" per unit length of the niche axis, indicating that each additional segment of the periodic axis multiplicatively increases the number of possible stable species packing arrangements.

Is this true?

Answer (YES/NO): YES